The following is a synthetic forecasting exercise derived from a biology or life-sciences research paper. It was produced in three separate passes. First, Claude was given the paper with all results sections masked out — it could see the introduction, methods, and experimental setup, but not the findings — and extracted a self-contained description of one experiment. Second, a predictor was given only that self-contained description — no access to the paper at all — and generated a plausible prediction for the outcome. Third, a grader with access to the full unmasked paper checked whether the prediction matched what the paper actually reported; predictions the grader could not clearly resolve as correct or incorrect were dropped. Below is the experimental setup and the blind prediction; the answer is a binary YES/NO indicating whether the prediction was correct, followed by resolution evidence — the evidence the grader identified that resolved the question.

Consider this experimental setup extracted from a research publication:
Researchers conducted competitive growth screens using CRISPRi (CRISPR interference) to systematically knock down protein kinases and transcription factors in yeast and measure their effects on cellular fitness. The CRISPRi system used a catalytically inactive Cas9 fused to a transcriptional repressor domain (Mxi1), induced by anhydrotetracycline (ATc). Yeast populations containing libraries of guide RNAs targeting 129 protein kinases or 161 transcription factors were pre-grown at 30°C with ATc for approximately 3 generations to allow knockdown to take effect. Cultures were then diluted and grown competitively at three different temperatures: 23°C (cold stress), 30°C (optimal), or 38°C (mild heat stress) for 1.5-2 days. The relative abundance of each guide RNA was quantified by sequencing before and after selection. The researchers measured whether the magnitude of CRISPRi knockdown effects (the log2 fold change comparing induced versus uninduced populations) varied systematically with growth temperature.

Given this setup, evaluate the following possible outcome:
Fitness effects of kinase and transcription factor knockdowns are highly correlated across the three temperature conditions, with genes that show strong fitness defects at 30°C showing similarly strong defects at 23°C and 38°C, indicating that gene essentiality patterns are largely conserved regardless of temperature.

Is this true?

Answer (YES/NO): NO